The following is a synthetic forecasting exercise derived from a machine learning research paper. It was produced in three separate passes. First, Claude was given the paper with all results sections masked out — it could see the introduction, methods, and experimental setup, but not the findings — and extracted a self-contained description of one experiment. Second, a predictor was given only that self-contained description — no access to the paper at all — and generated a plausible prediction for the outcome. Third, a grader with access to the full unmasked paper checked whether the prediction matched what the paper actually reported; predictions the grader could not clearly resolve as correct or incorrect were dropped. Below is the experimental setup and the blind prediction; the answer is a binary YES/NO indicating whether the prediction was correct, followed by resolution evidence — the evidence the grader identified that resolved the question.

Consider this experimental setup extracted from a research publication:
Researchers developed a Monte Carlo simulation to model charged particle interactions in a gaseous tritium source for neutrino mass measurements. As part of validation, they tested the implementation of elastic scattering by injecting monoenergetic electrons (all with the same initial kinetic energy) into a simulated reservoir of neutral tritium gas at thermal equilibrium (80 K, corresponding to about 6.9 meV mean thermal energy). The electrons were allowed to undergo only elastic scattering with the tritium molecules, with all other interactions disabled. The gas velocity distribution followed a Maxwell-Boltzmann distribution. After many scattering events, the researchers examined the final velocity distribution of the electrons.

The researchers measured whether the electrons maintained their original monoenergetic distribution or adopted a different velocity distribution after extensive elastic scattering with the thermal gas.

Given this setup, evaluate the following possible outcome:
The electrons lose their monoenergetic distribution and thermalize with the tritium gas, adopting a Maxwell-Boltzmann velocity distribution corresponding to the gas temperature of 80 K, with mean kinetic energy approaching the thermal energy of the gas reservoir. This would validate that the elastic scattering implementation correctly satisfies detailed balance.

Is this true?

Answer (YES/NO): YES